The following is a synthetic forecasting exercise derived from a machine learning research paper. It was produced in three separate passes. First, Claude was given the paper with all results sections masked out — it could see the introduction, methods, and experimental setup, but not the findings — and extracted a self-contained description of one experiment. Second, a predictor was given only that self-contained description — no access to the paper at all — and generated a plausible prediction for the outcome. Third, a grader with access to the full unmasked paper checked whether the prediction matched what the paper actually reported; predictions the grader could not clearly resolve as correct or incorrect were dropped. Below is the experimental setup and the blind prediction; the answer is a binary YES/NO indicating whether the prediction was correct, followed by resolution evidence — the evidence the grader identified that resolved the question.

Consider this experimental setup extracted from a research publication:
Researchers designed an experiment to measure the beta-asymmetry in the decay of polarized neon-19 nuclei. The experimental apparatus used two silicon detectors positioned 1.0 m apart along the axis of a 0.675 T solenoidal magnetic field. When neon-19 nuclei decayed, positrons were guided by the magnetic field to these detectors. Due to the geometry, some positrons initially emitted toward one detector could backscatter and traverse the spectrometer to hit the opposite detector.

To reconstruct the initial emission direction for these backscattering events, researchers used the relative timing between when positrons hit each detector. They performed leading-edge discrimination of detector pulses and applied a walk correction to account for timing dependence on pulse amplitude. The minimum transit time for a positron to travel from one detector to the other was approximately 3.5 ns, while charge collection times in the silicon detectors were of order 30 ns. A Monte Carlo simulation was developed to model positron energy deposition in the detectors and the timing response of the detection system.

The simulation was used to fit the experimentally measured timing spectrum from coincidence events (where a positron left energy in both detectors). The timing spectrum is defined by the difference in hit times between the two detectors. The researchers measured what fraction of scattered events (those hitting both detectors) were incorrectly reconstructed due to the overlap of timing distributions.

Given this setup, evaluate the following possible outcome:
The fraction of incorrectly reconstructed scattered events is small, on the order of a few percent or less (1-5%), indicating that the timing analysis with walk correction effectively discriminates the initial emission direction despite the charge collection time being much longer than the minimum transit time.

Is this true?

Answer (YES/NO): NO